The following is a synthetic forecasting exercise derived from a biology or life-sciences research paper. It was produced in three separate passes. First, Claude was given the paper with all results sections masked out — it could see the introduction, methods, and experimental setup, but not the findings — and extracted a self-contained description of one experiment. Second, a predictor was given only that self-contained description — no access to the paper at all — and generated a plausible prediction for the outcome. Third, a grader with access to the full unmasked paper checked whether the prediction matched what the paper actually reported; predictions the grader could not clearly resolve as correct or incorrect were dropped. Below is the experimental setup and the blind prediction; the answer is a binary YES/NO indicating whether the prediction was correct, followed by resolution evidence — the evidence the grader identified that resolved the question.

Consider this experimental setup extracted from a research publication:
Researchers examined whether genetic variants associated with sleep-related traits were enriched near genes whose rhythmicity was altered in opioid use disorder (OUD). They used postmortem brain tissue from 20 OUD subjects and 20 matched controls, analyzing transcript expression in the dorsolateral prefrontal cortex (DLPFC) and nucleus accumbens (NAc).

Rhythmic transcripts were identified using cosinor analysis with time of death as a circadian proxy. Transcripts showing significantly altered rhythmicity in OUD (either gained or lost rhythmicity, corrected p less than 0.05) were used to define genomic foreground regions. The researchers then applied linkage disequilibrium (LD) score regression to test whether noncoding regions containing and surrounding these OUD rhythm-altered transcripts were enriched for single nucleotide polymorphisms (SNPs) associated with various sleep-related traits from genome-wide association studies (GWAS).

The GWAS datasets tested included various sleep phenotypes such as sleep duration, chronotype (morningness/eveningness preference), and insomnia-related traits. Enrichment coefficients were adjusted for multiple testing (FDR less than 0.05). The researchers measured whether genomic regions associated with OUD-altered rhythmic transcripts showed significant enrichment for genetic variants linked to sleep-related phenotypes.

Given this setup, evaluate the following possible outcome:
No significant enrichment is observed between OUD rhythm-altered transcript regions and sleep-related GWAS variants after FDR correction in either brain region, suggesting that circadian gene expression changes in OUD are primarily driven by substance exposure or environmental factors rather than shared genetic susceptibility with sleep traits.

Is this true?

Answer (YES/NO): NO